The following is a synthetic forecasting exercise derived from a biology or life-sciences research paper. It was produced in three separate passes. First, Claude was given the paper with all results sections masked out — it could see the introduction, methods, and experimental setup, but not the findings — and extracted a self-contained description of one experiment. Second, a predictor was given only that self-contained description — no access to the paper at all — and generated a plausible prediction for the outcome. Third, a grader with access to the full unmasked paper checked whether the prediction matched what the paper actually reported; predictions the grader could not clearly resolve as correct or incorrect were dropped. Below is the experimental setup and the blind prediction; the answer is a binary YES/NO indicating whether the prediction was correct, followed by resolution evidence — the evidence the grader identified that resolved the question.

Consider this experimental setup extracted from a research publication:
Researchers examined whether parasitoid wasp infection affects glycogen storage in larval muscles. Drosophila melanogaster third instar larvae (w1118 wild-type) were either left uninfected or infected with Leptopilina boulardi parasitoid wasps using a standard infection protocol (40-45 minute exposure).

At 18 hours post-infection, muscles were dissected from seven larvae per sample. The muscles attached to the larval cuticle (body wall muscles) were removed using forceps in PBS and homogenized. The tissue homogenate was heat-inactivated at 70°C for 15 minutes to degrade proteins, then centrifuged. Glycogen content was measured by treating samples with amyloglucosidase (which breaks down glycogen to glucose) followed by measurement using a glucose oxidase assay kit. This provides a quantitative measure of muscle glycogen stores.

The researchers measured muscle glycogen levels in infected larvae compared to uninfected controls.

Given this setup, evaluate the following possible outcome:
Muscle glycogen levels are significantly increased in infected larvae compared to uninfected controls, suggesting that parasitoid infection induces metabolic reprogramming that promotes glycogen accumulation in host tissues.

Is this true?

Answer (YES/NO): NO